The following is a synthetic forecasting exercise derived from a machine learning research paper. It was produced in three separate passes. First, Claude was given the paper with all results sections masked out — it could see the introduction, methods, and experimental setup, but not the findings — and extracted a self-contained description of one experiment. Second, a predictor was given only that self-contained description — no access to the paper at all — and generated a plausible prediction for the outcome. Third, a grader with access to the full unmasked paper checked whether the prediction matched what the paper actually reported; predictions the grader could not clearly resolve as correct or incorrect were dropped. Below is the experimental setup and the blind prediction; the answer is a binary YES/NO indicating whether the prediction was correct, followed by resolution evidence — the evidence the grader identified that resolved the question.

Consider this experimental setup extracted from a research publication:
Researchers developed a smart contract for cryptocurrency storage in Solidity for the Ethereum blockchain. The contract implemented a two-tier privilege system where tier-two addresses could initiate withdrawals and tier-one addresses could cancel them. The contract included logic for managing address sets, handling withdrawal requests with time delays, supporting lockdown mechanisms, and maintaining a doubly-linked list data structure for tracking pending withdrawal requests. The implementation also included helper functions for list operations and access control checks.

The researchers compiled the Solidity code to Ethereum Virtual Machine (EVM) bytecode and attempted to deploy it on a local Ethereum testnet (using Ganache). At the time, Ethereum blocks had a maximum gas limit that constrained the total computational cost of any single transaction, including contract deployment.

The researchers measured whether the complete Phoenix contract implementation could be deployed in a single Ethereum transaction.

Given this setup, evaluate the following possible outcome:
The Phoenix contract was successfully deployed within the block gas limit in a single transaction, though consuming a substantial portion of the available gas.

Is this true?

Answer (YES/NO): NO